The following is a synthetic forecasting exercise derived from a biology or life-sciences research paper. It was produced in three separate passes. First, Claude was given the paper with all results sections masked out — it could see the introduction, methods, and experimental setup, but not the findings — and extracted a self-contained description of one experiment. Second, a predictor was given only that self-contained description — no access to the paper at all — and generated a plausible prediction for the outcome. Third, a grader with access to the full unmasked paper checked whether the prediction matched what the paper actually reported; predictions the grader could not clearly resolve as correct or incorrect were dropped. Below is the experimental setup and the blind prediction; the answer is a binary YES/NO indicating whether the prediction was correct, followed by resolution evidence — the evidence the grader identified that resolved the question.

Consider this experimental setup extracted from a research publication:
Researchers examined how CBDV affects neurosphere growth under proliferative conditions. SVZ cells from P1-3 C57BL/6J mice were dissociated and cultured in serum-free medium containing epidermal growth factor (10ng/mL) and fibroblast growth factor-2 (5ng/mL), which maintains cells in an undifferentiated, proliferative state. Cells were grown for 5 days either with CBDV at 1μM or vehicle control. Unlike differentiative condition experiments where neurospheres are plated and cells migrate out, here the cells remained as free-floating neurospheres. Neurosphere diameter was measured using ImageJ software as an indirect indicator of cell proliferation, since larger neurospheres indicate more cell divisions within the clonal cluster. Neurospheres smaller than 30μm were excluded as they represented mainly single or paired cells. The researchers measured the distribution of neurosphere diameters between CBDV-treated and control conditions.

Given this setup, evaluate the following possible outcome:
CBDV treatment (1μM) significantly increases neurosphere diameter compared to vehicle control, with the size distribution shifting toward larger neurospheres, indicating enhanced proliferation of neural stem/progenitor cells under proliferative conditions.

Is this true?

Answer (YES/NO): YES